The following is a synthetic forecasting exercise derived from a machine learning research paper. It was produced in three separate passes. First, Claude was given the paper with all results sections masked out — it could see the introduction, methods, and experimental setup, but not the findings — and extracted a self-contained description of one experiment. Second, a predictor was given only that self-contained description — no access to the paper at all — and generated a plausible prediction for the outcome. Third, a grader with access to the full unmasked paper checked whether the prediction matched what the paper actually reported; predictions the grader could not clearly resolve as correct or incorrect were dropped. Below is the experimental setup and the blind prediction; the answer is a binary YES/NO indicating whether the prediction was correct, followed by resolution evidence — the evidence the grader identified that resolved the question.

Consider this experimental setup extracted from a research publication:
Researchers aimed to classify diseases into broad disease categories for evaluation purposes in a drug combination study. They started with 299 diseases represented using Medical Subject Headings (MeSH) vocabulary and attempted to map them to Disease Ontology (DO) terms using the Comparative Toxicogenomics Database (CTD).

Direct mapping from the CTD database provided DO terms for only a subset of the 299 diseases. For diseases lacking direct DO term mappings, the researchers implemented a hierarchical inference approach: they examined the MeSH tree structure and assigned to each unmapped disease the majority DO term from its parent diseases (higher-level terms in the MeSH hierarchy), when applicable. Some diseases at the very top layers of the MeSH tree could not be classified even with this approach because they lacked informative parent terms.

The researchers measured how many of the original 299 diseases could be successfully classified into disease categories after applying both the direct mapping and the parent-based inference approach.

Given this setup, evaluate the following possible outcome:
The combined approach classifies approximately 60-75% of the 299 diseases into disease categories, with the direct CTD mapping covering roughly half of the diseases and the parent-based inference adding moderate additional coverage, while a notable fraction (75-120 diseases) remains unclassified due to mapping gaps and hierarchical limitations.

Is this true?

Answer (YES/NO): NO